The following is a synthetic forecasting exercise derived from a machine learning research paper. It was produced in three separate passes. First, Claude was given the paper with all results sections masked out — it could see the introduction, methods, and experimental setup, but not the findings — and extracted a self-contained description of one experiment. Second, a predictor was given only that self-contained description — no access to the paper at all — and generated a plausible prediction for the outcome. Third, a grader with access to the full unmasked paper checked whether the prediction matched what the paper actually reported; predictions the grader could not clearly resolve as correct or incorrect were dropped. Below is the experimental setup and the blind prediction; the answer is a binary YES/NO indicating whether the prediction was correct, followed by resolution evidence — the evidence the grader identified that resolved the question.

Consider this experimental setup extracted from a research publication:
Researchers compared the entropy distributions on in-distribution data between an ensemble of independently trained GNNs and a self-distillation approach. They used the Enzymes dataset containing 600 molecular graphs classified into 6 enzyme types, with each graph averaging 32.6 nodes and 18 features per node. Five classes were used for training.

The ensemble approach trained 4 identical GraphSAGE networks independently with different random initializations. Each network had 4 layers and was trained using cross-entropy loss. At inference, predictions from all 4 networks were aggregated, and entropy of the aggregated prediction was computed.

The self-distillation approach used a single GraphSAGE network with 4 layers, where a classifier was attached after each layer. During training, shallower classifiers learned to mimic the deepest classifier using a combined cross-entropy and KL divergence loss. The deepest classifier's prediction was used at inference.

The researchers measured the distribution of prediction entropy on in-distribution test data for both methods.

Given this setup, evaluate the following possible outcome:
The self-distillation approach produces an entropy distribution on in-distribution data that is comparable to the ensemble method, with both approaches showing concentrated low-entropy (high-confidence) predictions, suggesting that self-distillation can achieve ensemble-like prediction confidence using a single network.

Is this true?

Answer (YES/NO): NO